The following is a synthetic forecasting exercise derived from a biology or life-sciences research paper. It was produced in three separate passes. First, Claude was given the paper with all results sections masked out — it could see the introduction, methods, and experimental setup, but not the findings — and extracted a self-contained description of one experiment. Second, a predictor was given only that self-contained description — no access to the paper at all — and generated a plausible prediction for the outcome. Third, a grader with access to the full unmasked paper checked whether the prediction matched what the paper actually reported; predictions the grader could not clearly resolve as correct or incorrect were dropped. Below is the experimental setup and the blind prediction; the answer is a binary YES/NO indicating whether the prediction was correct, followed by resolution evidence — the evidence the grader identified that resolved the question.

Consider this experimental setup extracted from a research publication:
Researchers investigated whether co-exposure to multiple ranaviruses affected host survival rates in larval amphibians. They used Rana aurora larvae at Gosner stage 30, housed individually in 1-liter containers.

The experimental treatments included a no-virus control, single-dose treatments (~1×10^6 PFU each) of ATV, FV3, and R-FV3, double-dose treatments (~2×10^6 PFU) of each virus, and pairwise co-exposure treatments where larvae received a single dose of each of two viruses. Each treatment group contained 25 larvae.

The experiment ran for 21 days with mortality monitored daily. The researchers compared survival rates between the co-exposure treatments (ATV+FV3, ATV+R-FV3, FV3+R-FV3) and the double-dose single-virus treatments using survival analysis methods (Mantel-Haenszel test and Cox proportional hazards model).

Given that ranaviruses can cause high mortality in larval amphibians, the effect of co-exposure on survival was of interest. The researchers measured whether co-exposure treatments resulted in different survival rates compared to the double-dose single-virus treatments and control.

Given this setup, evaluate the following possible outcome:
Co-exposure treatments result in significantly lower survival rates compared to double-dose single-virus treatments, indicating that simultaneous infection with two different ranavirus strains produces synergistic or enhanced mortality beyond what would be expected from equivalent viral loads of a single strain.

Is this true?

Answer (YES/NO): NO